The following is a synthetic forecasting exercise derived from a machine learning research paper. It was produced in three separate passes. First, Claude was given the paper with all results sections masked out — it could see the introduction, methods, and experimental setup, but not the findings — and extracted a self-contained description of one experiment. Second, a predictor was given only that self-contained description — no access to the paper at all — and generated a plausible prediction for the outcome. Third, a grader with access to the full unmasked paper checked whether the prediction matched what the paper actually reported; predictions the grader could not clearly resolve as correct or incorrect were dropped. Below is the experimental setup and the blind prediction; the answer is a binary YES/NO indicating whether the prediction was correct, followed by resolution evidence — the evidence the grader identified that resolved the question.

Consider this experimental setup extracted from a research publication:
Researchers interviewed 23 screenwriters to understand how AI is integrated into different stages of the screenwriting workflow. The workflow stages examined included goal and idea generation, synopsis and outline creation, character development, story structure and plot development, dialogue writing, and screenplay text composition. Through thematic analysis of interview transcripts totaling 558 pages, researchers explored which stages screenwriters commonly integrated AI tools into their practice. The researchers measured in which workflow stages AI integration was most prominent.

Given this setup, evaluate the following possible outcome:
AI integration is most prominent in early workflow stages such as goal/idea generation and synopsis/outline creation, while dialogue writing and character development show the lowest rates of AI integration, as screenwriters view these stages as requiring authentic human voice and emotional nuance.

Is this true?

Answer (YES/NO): NO